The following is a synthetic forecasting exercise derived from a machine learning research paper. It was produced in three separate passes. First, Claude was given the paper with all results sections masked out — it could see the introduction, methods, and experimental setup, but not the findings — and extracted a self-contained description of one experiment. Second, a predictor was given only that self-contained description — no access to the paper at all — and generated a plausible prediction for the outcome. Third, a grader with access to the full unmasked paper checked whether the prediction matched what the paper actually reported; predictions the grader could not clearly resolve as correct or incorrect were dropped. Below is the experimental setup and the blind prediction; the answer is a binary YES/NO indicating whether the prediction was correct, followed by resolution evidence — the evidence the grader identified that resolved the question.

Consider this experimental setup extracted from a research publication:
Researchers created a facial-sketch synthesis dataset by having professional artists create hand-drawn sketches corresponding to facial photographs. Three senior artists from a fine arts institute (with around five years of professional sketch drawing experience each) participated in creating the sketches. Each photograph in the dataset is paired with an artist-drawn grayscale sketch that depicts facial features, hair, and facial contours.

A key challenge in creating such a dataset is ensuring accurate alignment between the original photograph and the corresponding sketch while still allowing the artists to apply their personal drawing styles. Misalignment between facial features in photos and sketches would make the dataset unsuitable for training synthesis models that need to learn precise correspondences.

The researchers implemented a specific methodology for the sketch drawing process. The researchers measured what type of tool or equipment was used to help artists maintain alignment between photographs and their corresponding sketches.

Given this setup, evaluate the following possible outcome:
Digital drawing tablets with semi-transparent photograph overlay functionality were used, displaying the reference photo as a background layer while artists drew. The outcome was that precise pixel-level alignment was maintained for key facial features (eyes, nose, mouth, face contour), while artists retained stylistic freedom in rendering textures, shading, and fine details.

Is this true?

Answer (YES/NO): NO